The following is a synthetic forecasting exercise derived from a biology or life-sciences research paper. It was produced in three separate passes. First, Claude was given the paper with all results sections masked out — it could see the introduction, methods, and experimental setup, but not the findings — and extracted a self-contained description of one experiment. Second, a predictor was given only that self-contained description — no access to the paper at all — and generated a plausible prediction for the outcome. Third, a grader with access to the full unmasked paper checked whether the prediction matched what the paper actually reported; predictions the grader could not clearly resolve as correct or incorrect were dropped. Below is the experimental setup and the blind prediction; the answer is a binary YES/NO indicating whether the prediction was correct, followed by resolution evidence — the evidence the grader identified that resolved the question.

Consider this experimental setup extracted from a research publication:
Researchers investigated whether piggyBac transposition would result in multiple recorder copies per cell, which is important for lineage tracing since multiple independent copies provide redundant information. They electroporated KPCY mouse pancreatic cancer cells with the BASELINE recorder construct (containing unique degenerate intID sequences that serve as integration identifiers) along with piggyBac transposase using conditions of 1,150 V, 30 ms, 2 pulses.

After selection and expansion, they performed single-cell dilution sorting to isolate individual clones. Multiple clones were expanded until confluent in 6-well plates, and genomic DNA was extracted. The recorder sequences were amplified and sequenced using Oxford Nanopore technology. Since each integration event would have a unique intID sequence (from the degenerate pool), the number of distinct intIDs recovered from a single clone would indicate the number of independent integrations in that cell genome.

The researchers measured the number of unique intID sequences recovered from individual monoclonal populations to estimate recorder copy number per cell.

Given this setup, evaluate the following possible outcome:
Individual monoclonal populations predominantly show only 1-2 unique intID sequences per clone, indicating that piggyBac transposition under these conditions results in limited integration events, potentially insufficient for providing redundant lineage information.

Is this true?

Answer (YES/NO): NO